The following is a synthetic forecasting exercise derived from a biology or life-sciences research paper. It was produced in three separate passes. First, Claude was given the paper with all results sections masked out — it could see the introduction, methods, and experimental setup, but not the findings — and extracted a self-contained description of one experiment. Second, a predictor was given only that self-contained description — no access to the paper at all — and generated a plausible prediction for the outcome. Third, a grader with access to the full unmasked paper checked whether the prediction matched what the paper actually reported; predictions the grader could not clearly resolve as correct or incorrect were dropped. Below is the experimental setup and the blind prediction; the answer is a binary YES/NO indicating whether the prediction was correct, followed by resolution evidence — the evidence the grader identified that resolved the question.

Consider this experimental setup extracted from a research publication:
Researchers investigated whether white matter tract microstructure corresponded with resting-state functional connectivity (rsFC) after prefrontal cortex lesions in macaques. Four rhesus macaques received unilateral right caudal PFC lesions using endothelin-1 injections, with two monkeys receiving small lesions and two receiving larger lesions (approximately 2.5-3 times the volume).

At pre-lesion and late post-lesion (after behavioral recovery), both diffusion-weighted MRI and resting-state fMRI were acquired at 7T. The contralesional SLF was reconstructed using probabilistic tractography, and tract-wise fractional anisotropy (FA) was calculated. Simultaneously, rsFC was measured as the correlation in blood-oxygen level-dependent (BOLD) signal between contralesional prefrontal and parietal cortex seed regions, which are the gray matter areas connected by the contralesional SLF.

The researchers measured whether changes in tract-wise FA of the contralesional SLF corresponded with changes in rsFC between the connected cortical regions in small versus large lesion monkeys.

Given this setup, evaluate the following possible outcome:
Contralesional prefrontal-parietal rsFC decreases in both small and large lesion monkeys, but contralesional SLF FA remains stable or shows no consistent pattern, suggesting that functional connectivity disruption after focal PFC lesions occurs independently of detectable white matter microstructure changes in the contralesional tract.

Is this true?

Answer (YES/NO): NO